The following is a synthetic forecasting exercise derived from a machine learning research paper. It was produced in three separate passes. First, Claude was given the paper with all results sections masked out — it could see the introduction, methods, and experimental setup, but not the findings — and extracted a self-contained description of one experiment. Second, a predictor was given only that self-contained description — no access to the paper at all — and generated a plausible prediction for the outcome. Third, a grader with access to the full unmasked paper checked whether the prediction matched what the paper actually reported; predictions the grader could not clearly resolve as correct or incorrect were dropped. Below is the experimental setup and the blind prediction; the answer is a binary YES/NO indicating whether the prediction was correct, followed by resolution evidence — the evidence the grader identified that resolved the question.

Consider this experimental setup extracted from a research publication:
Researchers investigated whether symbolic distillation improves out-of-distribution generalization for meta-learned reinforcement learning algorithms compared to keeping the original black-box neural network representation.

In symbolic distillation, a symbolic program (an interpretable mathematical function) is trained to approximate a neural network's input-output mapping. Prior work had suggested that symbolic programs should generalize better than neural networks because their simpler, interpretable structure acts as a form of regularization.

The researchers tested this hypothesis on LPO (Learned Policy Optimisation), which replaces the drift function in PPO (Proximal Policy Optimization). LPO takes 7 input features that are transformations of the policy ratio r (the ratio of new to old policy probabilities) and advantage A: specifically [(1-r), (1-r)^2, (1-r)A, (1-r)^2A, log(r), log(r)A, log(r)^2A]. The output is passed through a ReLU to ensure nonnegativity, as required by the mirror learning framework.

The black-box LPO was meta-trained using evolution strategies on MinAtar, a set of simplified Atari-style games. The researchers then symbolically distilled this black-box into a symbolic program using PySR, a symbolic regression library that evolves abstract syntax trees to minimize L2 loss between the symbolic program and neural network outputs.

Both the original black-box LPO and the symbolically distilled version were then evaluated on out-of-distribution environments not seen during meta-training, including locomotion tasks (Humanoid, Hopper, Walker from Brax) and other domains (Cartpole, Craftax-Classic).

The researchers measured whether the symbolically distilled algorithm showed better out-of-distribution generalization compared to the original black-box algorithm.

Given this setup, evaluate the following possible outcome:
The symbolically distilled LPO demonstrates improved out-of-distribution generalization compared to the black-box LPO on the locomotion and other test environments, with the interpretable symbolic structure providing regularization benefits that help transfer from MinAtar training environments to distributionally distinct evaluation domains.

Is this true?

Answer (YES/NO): NO